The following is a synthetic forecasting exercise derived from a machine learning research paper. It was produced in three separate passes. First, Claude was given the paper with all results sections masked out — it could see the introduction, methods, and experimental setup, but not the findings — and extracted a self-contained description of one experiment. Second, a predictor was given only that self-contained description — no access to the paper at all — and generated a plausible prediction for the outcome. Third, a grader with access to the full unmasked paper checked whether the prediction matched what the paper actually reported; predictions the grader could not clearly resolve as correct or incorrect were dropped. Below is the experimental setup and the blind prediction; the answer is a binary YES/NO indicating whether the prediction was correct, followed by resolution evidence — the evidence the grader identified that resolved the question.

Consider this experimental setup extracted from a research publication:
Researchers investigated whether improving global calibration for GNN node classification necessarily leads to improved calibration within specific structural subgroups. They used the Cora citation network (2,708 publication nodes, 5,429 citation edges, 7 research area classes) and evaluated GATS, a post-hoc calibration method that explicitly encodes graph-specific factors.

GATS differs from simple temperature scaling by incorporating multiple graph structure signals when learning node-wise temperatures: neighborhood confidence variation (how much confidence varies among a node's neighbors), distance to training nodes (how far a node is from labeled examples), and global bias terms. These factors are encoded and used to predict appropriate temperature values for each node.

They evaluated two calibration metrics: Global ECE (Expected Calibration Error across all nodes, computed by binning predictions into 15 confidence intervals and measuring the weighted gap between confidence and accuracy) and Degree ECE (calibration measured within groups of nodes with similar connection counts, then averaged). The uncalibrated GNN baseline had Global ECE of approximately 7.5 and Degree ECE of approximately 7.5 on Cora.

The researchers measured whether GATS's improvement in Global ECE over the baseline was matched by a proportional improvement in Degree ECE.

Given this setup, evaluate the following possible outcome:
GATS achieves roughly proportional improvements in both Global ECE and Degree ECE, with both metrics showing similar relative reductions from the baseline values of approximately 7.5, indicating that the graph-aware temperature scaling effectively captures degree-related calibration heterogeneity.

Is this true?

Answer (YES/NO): NO